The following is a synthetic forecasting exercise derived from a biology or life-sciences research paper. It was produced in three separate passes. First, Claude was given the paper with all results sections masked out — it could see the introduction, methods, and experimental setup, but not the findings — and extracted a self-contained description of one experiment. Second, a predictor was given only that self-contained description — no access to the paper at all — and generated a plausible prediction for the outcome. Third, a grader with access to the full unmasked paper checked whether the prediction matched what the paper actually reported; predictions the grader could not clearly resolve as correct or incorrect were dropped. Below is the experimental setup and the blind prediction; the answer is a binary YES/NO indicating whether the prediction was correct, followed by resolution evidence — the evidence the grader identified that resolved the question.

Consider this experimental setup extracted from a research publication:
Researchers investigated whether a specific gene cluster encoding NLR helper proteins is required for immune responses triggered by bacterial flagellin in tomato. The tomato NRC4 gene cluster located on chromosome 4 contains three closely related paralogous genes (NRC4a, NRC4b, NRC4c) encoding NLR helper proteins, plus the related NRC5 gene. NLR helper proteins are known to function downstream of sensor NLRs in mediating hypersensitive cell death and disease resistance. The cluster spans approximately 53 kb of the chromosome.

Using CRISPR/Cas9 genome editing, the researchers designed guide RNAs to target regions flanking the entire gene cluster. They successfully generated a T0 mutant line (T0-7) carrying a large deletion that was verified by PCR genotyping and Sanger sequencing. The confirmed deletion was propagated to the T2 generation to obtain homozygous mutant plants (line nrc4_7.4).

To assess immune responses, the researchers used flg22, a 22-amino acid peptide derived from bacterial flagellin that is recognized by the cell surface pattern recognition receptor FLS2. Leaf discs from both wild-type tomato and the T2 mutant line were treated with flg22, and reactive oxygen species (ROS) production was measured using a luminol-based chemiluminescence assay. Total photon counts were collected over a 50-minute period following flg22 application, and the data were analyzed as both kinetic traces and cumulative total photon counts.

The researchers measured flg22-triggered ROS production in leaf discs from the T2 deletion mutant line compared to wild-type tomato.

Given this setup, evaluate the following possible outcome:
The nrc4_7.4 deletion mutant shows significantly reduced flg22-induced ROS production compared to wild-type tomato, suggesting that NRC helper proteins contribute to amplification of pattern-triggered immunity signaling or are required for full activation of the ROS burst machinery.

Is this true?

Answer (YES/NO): NO